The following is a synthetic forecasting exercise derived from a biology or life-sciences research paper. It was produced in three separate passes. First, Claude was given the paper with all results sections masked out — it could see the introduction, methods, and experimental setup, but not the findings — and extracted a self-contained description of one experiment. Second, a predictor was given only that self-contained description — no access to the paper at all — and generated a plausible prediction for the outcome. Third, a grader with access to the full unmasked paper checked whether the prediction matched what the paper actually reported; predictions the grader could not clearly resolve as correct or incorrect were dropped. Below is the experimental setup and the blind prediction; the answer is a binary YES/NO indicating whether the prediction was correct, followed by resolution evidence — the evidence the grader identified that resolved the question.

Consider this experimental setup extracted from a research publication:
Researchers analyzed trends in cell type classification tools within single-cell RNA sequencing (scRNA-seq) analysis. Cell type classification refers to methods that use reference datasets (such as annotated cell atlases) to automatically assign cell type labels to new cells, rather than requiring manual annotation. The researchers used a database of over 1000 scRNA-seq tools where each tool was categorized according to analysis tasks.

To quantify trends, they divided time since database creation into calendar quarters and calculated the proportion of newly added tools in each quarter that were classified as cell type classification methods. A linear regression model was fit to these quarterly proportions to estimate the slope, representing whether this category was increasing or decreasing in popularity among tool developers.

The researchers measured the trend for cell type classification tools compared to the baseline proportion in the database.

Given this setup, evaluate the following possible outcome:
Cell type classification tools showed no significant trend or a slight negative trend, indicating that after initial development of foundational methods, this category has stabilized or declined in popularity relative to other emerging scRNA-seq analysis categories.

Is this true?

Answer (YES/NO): NO